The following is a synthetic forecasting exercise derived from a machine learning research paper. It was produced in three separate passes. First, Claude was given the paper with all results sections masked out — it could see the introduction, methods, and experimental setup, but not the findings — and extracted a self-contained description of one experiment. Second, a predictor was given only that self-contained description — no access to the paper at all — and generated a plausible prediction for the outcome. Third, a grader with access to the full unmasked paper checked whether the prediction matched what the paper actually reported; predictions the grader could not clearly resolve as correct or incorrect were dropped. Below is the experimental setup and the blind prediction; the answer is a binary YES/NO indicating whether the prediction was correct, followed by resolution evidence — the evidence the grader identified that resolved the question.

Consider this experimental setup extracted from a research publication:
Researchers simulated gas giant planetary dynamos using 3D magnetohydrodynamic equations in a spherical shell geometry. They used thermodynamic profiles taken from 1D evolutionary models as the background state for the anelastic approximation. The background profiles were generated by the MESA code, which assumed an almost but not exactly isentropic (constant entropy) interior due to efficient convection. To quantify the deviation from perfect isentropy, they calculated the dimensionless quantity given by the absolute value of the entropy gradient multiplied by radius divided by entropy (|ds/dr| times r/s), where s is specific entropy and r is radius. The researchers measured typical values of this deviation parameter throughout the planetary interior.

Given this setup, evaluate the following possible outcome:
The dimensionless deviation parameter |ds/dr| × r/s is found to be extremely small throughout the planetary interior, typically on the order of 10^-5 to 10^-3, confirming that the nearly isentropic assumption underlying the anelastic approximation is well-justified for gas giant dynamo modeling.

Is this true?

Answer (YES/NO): YES